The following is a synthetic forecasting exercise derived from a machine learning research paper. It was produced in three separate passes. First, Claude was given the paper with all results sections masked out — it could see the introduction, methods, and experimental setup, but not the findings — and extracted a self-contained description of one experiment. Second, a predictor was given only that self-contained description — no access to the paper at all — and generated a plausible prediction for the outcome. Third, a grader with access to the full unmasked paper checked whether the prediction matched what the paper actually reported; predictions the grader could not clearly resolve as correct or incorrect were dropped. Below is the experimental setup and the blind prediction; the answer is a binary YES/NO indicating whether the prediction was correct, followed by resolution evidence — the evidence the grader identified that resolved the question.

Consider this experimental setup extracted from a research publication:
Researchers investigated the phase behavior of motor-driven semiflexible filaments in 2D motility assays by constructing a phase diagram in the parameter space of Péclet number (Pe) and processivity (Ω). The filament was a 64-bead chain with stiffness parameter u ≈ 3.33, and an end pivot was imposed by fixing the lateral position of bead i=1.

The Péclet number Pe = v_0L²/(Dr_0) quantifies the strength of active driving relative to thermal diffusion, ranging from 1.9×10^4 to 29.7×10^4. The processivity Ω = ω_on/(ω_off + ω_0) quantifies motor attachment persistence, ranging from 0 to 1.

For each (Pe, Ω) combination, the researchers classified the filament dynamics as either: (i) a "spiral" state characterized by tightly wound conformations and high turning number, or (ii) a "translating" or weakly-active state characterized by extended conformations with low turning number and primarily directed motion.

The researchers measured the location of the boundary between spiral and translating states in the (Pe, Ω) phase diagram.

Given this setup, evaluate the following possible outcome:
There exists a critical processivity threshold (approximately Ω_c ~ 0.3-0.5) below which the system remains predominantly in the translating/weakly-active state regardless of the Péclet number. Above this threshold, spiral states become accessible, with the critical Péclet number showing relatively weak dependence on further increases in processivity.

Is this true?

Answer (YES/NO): NO